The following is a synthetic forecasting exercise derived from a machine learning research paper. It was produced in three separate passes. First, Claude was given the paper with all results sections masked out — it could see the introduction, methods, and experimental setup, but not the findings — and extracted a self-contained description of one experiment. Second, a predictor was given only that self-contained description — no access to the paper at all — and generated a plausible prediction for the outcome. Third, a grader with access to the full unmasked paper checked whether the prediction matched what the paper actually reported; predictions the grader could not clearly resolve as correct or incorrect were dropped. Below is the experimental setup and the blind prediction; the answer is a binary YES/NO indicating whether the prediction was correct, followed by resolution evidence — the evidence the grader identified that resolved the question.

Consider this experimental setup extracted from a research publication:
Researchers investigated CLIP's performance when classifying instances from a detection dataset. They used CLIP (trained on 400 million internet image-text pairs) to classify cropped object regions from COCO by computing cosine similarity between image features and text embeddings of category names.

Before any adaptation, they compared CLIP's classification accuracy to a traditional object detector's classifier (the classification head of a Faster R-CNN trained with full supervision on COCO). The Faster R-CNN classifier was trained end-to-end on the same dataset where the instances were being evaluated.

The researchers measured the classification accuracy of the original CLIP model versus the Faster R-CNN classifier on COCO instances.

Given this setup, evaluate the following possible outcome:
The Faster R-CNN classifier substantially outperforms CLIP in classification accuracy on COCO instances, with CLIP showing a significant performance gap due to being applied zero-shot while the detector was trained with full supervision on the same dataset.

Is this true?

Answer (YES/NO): YES